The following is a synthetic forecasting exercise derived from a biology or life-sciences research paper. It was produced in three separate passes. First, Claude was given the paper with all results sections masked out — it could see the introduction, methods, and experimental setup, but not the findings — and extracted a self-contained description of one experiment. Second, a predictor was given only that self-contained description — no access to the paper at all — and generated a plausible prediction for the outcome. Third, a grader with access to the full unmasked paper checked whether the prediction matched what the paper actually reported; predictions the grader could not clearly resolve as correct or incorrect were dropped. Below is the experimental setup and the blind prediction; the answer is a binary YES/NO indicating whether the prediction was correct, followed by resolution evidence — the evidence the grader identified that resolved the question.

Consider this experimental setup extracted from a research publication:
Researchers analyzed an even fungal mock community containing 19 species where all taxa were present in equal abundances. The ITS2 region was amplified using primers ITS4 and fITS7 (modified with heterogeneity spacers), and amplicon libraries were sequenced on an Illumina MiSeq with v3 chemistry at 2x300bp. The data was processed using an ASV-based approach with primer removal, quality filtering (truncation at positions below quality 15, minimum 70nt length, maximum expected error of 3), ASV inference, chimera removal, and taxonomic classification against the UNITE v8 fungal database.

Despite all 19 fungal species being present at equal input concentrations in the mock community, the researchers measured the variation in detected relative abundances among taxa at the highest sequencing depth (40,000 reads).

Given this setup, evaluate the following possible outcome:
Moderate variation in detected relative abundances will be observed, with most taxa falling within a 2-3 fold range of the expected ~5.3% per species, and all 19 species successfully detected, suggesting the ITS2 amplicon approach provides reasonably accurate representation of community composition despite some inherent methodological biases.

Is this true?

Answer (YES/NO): NO